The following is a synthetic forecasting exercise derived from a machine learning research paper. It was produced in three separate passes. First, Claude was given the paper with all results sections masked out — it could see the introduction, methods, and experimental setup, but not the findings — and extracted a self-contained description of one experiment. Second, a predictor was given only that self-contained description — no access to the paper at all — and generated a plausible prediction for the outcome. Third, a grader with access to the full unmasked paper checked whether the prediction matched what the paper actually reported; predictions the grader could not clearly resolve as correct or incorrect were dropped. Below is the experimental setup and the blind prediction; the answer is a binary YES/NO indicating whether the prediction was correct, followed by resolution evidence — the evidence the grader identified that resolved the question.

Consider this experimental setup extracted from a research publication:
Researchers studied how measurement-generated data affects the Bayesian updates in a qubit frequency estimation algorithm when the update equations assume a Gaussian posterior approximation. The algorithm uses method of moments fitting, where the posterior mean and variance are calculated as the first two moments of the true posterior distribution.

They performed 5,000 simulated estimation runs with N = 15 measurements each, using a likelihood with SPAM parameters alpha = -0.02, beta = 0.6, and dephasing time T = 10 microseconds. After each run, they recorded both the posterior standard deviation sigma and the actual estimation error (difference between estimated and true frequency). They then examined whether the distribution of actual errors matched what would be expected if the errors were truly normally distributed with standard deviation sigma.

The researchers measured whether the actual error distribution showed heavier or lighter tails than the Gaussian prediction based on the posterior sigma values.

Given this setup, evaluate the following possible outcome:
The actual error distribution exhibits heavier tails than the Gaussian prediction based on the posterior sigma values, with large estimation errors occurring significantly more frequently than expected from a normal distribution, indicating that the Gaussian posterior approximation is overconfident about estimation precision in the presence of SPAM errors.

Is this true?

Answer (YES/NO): YES